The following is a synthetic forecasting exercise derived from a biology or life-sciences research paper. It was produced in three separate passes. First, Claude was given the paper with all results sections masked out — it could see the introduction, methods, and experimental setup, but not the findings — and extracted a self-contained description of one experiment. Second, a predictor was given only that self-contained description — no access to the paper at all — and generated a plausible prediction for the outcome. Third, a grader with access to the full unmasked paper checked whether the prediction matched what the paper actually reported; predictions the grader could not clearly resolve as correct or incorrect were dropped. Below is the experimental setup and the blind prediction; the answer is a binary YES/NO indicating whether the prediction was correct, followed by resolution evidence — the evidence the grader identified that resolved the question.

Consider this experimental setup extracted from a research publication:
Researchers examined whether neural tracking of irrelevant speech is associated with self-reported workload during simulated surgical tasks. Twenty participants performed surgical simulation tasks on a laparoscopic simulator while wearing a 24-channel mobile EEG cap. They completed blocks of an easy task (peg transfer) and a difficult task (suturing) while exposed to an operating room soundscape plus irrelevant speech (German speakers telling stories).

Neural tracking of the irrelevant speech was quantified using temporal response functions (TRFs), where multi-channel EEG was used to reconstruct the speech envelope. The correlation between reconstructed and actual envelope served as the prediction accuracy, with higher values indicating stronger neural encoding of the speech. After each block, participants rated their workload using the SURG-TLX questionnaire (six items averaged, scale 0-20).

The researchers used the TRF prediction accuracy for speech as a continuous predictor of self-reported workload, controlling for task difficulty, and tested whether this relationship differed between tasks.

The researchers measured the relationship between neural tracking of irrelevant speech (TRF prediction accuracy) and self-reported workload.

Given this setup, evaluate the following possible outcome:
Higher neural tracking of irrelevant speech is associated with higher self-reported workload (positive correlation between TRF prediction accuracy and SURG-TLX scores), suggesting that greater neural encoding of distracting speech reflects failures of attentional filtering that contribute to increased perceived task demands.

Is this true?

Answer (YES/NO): NO